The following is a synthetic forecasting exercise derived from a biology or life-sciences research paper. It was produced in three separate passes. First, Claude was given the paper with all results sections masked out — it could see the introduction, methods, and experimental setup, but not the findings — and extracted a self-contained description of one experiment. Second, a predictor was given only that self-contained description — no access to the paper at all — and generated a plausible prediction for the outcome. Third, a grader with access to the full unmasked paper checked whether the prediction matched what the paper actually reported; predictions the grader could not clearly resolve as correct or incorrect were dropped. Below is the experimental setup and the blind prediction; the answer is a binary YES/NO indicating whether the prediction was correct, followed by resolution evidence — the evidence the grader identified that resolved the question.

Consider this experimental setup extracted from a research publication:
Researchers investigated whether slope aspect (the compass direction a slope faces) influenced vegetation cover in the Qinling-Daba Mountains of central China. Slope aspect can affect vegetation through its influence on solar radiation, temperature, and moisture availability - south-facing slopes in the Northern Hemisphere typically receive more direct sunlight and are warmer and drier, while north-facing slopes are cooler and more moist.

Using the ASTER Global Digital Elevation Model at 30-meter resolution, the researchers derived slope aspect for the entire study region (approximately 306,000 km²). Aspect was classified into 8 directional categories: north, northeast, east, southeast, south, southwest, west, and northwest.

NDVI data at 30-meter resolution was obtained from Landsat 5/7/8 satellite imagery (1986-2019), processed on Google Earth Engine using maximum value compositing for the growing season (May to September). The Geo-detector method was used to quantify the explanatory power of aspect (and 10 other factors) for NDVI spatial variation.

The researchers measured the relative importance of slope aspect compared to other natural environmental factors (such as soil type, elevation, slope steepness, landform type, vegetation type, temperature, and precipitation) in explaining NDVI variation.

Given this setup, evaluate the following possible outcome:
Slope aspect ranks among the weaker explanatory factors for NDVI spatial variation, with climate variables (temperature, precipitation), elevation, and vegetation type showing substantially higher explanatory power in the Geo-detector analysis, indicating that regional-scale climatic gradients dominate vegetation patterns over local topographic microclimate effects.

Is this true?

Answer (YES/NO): NO